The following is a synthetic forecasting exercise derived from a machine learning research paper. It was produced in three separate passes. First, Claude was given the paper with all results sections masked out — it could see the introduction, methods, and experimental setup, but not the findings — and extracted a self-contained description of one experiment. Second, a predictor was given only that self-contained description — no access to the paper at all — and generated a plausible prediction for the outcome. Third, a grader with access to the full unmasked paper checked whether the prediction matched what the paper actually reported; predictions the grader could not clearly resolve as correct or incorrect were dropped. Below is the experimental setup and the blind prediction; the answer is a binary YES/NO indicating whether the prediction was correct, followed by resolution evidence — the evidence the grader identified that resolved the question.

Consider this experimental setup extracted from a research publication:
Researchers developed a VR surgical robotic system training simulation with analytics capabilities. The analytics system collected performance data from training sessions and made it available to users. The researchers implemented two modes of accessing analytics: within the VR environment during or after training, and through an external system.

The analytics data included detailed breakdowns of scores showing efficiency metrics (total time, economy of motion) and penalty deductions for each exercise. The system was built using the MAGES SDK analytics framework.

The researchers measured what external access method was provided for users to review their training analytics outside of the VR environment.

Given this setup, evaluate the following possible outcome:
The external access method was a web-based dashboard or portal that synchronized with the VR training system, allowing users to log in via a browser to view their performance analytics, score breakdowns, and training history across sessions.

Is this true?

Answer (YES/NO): YES